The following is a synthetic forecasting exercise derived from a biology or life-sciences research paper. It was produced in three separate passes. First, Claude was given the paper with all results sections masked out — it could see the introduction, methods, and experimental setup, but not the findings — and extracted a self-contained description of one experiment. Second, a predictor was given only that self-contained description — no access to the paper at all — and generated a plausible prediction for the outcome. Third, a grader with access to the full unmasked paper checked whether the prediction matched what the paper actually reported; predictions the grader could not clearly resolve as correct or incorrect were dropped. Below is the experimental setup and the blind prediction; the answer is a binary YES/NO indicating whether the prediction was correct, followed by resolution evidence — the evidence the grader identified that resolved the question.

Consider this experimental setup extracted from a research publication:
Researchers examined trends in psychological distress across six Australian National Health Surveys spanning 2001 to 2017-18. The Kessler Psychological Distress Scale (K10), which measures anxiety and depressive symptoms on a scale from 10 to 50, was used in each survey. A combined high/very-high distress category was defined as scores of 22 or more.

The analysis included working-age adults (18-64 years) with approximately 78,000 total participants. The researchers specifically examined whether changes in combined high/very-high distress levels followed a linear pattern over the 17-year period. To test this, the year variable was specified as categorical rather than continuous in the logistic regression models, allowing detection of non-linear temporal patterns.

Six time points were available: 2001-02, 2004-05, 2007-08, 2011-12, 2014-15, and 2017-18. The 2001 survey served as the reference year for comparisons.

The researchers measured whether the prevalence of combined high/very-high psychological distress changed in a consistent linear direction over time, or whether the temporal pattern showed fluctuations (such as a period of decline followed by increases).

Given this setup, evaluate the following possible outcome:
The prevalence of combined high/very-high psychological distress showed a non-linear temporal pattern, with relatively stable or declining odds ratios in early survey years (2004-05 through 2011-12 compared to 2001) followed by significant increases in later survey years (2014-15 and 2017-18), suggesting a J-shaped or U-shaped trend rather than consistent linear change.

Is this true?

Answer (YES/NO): NO